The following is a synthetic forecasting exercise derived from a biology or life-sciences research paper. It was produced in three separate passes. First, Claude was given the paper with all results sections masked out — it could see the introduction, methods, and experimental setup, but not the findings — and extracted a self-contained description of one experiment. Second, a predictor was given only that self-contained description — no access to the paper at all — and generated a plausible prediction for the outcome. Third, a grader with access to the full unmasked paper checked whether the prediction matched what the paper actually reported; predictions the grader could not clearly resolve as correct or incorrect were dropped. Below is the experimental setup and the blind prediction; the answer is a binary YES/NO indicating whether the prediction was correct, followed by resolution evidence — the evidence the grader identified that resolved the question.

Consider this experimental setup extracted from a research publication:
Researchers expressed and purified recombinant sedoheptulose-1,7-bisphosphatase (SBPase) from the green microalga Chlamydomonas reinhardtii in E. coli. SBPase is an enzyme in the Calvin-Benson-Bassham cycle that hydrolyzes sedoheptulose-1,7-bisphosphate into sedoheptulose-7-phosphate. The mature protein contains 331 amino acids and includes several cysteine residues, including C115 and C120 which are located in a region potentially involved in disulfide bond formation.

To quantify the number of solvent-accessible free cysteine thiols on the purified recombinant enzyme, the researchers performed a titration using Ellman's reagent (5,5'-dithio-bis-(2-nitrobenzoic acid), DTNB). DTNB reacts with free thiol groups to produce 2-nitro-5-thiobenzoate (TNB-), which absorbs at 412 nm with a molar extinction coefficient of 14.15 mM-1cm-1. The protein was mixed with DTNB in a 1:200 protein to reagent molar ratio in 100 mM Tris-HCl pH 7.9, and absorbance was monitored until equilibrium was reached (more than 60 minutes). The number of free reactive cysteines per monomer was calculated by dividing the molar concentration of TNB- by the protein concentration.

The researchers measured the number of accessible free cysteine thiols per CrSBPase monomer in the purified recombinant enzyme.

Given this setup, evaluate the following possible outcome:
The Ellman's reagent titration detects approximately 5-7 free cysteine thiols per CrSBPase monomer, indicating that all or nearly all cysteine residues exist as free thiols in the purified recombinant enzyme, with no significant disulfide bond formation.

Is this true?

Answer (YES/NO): NO